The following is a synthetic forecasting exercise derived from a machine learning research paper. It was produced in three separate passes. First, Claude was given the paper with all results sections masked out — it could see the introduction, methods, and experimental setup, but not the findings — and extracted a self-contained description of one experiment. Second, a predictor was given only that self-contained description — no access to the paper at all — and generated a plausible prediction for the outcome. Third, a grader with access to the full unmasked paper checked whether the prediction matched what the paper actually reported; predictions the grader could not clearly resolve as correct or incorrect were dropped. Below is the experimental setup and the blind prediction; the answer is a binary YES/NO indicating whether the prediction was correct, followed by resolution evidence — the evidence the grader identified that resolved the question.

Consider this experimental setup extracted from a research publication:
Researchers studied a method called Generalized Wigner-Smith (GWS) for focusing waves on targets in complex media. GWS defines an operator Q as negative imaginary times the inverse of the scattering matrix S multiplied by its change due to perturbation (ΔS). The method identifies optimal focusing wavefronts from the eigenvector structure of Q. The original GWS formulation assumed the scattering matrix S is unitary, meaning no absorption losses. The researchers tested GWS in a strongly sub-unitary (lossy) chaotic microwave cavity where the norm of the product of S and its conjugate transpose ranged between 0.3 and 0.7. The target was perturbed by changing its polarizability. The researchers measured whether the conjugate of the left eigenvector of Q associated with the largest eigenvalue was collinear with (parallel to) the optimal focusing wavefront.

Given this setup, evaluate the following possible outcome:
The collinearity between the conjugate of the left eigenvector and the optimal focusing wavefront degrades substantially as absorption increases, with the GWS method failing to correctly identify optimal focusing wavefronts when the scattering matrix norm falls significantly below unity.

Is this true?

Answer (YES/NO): NO